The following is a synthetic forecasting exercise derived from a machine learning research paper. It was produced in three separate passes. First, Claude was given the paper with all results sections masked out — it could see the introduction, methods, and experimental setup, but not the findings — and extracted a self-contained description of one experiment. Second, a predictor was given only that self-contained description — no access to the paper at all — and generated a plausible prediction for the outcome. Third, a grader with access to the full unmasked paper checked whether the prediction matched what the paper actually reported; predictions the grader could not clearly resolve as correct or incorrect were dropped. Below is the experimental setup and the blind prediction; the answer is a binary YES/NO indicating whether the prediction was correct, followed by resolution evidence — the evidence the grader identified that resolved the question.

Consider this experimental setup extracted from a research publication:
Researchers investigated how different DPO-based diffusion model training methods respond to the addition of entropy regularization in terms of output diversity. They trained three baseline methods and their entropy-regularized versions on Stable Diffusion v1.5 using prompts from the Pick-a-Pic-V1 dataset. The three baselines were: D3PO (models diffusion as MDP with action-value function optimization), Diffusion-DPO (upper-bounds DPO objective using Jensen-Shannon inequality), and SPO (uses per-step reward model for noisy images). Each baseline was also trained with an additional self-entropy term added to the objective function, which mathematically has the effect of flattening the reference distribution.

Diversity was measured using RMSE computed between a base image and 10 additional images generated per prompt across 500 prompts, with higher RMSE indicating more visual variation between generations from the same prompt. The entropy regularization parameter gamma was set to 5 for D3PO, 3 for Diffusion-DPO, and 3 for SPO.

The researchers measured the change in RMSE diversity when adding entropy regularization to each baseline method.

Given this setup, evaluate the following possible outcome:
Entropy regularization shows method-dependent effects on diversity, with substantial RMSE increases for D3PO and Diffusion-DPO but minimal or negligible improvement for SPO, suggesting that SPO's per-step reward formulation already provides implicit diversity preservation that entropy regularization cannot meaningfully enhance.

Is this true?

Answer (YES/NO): NO